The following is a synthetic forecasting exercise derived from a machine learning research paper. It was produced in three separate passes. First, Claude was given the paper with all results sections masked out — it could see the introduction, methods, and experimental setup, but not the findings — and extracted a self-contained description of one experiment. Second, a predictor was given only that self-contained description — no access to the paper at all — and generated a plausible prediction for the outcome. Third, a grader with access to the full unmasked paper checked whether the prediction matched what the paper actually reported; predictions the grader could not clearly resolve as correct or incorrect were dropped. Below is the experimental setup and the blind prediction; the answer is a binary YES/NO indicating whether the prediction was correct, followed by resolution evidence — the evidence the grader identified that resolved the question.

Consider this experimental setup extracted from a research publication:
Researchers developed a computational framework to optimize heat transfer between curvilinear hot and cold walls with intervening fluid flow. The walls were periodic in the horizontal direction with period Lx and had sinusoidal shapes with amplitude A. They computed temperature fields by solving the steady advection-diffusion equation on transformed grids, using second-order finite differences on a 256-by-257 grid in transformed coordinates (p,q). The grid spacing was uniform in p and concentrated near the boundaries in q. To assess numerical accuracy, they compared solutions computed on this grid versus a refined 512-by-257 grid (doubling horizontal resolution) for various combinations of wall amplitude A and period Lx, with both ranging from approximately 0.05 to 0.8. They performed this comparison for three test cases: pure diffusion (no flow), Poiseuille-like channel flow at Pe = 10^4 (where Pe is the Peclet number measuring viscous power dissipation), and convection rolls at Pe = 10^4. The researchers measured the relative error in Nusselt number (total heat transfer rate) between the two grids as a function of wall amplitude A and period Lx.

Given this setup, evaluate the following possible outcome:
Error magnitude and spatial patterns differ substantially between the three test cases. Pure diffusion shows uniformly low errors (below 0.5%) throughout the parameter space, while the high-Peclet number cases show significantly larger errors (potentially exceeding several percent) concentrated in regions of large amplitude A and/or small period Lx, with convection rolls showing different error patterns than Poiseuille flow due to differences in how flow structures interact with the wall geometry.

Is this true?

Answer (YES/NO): NO